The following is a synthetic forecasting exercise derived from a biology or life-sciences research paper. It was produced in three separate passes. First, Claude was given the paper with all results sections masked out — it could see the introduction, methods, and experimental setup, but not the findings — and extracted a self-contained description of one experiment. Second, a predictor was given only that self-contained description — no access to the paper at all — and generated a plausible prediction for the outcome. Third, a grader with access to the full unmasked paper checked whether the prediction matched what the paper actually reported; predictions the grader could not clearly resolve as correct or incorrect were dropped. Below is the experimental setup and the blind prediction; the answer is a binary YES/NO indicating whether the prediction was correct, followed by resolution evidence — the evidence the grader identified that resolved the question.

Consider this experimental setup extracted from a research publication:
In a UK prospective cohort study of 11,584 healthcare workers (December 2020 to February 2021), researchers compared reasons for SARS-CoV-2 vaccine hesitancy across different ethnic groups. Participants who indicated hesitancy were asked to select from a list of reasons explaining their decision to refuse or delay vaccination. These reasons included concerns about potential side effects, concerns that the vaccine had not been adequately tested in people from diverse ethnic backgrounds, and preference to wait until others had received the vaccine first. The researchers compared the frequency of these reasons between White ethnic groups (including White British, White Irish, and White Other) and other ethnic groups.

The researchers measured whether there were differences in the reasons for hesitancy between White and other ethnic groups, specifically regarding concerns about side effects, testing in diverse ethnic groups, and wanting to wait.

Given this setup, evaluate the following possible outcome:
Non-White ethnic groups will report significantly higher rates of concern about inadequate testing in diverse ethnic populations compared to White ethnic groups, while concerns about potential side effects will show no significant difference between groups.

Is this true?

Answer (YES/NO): NO